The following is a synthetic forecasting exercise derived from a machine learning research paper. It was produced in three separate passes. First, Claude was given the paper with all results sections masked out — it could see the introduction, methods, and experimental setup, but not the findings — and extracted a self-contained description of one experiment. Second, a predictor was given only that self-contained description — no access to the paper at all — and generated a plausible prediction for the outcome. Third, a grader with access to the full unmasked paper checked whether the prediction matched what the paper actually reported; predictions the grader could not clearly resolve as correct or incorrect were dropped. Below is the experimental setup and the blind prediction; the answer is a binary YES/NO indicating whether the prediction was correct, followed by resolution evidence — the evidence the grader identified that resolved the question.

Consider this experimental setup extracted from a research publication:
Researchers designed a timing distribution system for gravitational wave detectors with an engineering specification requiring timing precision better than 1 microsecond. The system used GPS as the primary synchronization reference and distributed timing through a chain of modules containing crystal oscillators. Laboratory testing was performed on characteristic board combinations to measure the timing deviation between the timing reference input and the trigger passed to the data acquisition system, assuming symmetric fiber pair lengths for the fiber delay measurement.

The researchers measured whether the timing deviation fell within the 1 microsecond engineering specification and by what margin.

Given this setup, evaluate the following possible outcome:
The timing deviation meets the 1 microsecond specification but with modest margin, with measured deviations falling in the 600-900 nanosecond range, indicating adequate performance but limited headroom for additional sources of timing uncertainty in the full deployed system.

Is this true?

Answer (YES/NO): NO